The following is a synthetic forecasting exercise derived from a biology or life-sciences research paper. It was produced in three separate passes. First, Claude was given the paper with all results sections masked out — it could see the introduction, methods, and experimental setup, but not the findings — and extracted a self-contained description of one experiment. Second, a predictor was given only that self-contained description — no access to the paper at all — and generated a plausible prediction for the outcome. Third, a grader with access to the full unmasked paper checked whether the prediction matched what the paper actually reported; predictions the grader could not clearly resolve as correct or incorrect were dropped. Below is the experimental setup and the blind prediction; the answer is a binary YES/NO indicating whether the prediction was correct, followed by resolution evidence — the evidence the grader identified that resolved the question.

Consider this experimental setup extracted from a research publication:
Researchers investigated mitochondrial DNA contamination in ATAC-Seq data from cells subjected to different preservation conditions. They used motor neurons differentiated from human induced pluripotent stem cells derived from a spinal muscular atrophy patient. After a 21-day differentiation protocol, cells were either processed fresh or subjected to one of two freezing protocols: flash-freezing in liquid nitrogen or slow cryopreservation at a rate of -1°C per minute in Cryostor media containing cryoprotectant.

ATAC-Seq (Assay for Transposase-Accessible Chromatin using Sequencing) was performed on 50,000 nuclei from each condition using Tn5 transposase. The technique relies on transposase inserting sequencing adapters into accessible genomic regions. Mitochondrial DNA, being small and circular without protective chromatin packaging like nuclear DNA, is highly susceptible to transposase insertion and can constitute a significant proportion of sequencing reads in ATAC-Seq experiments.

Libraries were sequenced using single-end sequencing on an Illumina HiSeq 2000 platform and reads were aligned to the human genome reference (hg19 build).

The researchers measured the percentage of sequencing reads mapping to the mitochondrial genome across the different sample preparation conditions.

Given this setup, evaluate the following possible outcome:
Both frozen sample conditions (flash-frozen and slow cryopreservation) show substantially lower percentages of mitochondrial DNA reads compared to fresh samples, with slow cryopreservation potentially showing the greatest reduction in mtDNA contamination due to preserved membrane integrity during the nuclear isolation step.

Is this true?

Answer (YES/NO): NO